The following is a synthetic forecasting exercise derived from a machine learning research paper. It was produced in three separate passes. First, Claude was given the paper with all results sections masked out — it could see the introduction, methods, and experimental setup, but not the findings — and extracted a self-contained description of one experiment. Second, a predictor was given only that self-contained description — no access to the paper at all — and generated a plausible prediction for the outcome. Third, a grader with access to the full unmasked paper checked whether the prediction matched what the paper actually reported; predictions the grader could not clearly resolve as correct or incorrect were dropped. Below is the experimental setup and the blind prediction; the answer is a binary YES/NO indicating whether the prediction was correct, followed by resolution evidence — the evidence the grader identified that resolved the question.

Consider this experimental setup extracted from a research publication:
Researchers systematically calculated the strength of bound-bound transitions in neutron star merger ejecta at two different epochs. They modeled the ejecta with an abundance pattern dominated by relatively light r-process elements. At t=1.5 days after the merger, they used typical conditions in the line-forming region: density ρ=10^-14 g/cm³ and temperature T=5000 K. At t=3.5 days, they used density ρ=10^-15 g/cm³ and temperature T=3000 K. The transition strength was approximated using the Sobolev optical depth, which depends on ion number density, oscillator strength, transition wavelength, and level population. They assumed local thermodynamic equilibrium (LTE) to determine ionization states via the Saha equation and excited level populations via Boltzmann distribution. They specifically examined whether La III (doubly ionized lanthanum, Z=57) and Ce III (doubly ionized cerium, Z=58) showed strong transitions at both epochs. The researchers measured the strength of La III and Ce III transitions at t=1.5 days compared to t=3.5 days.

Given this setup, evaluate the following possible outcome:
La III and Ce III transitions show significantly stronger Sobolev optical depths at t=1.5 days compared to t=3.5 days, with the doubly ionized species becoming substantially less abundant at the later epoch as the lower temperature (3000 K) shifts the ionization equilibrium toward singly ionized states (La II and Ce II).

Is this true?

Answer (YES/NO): YES